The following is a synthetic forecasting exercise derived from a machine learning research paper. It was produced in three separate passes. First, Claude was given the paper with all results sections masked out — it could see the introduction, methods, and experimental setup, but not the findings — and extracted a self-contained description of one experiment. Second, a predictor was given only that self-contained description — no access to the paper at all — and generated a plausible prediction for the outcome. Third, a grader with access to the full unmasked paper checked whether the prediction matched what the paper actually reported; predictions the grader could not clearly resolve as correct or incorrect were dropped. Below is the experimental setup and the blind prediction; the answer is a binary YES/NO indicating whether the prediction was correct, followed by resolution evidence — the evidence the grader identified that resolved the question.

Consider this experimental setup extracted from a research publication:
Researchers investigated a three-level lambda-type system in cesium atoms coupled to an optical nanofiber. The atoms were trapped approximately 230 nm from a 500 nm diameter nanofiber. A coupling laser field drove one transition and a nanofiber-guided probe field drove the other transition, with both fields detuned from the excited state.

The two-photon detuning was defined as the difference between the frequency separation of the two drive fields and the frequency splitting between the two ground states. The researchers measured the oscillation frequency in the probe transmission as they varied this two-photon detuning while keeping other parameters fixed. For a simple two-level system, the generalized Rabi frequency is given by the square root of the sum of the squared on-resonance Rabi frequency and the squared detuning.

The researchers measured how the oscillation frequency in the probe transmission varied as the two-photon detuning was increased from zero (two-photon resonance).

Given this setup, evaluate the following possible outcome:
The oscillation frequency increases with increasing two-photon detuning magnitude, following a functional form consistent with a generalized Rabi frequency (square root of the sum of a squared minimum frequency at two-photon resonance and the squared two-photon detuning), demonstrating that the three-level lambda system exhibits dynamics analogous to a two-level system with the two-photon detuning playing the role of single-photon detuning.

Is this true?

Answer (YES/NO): YES